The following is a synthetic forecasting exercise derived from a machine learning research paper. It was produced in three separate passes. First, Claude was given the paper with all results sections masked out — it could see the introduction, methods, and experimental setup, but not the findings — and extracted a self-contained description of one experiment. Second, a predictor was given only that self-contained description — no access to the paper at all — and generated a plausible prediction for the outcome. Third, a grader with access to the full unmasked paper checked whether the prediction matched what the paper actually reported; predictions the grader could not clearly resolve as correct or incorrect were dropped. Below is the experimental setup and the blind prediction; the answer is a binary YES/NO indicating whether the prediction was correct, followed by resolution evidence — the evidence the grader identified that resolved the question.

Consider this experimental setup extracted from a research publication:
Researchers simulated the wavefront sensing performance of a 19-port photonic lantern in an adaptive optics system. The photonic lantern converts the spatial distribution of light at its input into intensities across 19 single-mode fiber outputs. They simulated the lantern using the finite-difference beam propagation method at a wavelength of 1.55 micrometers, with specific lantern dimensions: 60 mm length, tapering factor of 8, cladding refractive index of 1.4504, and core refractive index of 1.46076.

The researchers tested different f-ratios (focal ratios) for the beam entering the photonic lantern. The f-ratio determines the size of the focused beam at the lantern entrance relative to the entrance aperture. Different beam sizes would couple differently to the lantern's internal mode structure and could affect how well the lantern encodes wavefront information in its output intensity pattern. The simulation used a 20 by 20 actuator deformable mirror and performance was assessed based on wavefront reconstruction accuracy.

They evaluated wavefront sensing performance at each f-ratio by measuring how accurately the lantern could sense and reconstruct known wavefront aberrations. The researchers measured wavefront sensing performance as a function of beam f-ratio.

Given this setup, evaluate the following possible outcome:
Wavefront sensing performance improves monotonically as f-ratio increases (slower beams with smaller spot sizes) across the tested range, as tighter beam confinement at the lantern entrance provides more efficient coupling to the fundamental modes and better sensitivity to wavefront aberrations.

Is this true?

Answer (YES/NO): NO